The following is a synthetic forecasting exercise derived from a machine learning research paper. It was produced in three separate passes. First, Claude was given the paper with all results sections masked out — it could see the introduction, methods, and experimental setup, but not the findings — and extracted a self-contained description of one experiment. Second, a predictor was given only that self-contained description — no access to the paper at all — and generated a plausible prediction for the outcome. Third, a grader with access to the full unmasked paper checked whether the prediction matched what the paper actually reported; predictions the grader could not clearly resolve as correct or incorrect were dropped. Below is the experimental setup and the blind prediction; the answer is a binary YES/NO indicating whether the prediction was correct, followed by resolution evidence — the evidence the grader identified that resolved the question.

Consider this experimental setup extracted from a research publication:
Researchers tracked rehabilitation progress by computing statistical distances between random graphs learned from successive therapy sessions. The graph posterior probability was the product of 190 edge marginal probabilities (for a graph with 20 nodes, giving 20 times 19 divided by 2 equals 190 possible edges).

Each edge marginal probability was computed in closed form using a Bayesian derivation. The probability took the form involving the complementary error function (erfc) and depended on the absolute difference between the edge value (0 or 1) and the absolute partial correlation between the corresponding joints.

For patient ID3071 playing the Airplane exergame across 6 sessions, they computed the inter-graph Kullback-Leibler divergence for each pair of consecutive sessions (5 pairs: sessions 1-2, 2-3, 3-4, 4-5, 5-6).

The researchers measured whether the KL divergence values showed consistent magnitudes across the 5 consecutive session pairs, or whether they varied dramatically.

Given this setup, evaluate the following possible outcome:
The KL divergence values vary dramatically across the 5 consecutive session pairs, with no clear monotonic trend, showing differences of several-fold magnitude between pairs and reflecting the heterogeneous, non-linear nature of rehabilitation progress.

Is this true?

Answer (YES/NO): YES